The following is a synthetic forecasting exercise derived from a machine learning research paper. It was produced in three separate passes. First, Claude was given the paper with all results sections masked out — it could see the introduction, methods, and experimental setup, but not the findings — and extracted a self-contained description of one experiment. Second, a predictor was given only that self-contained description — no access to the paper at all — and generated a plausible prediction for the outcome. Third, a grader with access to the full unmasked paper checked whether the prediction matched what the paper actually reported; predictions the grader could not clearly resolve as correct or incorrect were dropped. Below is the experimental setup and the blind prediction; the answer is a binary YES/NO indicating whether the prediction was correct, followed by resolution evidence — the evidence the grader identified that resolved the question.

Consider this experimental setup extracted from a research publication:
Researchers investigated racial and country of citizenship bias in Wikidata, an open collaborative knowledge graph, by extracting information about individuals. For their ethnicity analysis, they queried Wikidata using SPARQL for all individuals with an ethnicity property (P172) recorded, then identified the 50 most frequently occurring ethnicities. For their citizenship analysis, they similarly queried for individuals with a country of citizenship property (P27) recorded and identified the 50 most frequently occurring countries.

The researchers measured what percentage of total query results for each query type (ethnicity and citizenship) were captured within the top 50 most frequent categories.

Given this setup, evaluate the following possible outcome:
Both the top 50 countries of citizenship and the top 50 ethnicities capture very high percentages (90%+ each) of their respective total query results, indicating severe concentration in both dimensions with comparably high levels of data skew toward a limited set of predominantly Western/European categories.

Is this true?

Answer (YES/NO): YES